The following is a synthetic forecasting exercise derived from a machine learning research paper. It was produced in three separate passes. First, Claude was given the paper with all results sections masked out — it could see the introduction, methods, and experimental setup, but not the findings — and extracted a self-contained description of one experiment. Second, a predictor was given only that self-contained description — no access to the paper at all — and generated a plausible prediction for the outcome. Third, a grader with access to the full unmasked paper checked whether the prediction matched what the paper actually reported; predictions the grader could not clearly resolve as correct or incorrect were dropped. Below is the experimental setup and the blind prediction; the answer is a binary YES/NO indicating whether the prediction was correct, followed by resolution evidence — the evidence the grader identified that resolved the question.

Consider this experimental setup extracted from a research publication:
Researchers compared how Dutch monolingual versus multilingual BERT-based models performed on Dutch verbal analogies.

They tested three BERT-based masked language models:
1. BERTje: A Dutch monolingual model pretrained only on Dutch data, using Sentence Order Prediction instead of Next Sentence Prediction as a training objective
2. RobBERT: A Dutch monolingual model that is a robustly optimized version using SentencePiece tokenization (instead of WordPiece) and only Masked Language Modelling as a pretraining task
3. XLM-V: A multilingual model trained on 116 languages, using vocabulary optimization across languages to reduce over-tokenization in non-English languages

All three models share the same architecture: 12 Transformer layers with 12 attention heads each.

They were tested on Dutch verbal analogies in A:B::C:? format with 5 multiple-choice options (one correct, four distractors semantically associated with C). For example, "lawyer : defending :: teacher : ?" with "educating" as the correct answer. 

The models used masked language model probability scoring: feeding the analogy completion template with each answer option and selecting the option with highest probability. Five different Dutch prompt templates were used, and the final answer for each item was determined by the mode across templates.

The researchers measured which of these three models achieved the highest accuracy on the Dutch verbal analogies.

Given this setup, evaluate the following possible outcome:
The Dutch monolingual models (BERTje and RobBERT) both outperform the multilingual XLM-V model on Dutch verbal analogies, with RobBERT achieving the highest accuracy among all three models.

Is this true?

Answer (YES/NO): NO